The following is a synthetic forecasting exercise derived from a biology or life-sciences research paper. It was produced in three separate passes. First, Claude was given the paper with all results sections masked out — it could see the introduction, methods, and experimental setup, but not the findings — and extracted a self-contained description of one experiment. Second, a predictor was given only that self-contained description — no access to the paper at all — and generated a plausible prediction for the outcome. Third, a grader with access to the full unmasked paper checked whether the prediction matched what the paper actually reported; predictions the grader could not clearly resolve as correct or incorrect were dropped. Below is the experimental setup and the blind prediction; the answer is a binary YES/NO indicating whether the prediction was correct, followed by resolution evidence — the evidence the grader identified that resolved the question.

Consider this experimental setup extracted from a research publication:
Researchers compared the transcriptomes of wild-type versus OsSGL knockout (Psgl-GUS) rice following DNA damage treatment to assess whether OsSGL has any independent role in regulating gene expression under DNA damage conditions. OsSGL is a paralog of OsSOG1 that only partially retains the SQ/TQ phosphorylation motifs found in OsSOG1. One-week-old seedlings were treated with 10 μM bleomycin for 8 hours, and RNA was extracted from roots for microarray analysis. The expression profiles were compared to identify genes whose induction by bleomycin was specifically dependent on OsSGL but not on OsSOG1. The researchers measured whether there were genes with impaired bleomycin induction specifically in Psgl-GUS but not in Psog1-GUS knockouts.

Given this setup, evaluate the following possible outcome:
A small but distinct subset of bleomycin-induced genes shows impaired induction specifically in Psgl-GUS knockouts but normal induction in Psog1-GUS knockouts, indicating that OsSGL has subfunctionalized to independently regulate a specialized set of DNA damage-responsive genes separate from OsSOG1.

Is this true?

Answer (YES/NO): NO